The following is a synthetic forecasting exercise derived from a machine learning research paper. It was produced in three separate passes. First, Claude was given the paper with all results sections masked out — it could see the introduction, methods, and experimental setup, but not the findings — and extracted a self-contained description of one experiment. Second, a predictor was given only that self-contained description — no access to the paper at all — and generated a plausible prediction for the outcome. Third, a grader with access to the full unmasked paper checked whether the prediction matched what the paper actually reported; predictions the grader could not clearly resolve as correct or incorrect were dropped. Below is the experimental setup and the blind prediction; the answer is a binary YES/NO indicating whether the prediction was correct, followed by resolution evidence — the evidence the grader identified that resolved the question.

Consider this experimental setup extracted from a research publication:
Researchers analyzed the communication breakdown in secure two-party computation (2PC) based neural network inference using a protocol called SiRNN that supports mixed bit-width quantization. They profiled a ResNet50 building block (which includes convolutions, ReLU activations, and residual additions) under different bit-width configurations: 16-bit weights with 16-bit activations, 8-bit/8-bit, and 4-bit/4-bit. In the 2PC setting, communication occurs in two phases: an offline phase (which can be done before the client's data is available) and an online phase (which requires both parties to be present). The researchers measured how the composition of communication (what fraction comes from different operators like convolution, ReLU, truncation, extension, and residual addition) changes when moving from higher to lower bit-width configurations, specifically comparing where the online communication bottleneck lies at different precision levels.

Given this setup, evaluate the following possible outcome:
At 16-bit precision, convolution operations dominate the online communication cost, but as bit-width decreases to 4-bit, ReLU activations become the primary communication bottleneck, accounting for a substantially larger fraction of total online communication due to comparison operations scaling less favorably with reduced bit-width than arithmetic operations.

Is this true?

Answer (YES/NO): NO